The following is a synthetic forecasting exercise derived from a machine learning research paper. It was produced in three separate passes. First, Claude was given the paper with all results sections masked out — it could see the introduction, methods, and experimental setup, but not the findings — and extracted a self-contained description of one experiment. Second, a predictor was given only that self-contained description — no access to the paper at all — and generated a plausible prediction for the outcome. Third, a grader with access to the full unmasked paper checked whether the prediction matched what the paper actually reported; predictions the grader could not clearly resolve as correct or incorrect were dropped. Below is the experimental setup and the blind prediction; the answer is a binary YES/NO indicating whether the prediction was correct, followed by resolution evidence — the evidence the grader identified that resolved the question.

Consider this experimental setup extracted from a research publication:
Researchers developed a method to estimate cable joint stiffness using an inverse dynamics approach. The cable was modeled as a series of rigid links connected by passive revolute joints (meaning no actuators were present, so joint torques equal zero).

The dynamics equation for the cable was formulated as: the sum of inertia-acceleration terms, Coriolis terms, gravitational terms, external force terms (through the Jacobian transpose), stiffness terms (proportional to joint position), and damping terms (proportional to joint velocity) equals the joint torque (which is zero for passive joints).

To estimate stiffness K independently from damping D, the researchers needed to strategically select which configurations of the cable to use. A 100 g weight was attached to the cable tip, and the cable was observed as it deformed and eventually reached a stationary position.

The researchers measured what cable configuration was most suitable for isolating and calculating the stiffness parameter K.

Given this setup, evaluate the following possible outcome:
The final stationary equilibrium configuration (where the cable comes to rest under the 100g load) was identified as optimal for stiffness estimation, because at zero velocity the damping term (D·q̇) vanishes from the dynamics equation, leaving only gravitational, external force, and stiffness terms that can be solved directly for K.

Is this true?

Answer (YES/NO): YES